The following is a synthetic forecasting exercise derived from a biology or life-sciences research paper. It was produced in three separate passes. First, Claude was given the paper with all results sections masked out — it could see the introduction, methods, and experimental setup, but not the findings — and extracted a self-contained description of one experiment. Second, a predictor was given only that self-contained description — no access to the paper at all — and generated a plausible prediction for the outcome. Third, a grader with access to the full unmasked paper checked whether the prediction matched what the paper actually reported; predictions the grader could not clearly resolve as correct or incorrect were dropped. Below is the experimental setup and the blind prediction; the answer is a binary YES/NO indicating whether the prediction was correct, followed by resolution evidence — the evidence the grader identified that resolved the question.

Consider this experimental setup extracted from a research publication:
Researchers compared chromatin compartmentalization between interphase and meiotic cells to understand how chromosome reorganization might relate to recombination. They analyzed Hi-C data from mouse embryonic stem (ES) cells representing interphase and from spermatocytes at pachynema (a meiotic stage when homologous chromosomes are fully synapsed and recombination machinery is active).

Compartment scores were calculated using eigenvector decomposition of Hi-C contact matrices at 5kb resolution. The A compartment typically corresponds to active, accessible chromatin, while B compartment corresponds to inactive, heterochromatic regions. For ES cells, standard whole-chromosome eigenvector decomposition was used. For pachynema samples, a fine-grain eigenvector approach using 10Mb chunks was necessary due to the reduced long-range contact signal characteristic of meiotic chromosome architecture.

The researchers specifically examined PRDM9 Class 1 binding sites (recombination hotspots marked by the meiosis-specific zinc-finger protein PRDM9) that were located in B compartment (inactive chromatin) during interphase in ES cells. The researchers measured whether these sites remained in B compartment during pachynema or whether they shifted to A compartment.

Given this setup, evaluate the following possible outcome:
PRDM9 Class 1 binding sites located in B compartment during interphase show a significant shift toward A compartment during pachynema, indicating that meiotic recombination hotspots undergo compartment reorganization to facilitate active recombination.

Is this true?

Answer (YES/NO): NO